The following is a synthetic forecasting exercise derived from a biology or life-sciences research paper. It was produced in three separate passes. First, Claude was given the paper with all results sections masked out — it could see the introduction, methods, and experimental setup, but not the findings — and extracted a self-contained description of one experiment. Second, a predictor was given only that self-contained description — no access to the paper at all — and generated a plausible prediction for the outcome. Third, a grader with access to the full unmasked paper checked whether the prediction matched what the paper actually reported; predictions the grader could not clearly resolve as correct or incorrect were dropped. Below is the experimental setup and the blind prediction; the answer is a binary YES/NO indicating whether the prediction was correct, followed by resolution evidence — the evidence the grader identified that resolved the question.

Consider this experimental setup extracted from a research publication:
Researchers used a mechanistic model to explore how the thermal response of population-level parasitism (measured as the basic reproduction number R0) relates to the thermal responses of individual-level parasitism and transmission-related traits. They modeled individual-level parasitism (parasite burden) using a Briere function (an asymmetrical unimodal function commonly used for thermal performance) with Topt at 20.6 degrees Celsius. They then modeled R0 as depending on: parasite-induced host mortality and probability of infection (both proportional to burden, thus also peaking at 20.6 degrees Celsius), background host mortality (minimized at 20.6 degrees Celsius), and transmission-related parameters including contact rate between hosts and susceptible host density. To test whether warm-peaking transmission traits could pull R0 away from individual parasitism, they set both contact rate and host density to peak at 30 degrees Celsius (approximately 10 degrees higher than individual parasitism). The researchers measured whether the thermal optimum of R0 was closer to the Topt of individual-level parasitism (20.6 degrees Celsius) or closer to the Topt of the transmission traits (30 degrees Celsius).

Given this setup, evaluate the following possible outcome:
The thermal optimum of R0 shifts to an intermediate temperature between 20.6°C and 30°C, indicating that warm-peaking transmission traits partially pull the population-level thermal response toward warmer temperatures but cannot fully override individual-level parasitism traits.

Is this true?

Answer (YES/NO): YES